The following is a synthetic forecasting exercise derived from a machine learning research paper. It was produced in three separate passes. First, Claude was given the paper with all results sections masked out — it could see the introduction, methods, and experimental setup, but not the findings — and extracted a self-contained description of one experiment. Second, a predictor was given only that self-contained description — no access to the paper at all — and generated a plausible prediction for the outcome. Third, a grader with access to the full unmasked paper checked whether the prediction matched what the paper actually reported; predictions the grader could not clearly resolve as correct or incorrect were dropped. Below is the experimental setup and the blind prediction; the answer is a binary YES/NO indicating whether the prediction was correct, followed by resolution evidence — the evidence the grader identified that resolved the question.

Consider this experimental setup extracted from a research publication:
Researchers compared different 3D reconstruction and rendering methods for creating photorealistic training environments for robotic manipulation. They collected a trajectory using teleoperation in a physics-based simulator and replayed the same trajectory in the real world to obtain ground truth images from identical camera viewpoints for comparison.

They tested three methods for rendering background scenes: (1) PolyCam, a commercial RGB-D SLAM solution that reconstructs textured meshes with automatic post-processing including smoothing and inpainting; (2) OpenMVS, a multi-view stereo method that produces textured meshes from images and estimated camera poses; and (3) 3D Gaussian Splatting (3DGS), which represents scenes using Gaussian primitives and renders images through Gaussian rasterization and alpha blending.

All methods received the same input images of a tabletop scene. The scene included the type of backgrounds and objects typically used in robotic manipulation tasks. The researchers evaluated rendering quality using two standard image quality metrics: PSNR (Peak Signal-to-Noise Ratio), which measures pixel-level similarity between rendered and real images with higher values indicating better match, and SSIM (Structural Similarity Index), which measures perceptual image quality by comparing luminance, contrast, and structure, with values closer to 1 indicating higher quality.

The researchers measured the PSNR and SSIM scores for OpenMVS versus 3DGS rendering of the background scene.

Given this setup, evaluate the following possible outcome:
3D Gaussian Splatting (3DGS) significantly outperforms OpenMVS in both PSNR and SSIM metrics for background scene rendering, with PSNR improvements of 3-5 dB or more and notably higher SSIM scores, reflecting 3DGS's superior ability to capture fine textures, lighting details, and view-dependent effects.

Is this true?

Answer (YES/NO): NO